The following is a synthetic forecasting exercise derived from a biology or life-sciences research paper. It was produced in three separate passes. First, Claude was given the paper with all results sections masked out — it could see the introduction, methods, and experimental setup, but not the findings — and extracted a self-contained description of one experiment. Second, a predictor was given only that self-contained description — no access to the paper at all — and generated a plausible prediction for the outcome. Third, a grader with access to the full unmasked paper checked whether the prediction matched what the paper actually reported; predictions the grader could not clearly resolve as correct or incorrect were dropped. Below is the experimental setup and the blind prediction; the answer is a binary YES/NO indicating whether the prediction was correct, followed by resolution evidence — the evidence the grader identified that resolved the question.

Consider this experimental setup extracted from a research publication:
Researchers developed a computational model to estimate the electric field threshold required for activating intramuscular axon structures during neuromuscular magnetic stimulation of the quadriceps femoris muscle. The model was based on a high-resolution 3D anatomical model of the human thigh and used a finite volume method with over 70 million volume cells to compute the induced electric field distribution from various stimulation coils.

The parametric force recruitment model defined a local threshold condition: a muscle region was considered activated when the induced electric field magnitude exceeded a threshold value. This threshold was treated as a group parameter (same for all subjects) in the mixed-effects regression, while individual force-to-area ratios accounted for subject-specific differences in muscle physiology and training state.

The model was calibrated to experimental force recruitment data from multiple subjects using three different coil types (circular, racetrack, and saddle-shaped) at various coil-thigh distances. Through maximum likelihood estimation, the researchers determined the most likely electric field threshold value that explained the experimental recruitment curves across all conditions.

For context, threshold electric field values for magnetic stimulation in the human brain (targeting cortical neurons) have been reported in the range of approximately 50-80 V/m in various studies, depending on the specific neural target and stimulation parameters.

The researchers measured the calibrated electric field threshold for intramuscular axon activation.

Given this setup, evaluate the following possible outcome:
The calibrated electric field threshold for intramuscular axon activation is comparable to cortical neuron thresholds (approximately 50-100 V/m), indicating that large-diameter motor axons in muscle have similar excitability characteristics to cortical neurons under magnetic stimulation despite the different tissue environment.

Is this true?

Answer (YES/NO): YES